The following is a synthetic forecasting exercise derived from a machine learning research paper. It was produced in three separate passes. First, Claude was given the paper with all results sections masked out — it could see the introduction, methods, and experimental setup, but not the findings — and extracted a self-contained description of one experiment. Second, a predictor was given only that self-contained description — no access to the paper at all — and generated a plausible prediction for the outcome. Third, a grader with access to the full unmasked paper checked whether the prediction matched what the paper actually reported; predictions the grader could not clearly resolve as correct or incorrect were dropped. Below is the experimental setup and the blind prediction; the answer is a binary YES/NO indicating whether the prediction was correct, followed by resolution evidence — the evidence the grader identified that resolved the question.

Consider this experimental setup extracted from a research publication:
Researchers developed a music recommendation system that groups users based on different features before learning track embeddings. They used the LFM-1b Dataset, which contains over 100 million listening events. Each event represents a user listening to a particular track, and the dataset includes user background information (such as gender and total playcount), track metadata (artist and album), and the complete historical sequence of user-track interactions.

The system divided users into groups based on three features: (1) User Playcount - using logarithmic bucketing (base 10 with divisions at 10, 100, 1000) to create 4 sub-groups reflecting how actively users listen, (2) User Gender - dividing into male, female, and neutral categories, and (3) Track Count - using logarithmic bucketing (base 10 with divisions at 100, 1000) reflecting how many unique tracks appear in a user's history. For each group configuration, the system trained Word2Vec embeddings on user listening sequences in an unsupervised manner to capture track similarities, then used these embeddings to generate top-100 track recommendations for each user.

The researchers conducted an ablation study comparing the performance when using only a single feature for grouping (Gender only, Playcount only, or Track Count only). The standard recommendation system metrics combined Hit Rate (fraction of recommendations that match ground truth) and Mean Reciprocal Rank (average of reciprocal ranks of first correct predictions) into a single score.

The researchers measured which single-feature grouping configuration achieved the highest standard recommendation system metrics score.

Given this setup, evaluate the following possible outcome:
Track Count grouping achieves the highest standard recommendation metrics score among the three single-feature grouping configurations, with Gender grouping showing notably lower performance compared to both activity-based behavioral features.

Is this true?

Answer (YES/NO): YES